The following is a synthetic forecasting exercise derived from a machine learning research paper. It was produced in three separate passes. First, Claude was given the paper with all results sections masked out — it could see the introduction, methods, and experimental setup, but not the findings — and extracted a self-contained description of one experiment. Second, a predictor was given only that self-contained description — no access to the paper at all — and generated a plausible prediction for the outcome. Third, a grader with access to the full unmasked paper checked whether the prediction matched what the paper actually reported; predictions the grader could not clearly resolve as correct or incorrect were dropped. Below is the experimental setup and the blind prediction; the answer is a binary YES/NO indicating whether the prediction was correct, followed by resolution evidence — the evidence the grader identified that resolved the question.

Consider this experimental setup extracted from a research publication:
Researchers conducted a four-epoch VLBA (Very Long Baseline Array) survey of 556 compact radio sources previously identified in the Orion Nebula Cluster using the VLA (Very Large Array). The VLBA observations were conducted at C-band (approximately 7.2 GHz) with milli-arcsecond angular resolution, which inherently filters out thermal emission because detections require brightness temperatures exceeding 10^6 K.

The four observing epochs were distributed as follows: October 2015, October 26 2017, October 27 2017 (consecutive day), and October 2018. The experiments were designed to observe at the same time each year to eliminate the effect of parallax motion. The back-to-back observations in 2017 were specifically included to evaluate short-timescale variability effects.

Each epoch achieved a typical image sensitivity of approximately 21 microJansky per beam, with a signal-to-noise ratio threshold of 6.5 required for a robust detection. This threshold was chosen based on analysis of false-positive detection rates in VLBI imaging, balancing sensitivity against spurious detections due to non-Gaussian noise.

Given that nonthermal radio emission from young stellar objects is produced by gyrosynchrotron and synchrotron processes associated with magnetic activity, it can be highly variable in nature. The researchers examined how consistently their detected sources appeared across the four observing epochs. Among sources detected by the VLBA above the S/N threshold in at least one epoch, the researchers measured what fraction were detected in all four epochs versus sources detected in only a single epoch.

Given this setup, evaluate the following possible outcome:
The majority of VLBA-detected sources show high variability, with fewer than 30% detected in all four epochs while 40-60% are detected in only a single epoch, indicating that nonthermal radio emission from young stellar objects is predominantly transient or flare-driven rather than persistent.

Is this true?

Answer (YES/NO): NO